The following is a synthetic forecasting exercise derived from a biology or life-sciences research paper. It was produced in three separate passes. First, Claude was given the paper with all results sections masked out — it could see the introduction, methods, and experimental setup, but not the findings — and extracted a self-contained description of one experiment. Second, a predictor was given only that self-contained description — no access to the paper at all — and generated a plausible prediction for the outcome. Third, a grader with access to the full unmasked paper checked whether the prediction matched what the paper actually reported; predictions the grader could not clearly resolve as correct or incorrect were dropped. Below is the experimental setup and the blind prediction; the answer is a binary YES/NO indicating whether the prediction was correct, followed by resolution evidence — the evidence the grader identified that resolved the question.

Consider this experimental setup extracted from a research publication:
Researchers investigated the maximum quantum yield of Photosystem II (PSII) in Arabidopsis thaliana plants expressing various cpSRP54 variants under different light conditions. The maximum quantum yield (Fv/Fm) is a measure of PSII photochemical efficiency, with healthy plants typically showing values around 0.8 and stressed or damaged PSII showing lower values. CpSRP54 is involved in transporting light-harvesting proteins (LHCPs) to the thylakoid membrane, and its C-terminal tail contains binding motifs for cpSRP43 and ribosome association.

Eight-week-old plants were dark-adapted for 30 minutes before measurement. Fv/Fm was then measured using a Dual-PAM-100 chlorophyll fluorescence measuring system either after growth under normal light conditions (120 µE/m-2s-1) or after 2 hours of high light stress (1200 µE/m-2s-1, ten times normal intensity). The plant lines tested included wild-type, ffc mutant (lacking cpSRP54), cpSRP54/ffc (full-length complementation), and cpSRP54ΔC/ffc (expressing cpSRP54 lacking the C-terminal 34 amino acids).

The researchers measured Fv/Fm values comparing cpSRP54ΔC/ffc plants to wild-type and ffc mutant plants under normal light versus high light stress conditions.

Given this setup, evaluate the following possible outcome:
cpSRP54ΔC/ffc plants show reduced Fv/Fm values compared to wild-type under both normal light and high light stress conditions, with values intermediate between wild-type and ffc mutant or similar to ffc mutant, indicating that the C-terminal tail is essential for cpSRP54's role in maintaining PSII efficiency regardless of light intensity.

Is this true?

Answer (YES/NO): NO